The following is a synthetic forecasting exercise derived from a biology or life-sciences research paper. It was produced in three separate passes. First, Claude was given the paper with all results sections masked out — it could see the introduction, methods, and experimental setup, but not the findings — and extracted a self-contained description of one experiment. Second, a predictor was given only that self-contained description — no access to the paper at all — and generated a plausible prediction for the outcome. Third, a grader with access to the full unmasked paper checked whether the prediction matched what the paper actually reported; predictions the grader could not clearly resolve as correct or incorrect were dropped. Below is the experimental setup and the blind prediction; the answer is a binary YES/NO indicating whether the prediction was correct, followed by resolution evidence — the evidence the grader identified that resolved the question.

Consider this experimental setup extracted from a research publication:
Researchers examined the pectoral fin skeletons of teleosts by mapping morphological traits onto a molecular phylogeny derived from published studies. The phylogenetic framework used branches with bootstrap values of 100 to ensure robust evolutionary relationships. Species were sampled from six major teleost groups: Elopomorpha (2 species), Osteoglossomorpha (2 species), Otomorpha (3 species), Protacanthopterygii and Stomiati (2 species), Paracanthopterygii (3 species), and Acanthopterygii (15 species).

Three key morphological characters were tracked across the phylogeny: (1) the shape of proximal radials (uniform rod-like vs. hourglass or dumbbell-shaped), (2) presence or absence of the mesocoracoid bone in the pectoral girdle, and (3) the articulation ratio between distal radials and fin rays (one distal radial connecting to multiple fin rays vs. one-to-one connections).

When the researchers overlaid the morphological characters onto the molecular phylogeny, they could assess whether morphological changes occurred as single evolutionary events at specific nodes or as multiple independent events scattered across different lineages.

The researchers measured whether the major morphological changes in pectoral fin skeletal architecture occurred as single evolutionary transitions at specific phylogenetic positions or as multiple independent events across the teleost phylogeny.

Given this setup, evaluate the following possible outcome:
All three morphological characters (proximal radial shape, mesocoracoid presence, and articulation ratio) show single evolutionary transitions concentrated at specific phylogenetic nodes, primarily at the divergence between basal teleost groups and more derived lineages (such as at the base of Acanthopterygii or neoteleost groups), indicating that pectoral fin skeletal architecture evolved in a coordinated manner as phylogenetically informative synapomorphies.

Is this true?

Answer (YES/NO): NO